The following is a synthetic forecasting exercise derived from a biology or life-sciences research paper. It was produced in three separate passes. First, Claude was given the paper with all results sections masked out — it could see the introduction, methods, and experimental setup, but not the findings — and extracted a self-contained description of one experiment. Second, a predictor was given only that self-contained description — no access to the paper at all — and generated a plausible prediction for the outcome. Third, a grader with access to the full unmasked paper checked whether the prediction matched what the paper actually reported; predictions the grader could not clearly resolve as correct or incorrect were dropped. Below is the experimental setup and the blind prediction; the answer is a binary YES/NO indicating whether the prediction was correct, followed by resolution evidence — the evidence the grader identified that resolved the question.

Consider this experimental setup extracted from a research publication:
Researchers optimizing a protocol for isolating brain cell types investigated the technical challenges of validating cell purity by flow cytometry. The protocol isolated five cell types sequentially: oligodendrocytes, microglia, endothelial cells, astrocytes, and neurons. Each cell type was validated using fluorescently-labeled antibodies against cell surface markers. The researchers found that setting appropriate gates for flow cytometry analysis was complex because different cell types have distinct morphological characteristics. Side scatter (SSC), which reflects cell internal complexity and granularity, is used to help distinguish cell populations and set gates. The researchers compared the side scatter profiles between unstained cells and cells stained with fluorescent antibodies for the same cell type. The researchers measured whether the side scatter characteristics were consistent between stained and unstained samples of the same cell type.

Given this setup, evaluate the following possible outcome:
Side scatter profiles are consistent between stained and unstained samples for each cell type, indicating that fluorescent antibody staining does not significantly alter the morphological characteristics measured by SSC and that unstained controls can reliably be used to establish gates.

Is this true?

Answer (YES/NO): NO